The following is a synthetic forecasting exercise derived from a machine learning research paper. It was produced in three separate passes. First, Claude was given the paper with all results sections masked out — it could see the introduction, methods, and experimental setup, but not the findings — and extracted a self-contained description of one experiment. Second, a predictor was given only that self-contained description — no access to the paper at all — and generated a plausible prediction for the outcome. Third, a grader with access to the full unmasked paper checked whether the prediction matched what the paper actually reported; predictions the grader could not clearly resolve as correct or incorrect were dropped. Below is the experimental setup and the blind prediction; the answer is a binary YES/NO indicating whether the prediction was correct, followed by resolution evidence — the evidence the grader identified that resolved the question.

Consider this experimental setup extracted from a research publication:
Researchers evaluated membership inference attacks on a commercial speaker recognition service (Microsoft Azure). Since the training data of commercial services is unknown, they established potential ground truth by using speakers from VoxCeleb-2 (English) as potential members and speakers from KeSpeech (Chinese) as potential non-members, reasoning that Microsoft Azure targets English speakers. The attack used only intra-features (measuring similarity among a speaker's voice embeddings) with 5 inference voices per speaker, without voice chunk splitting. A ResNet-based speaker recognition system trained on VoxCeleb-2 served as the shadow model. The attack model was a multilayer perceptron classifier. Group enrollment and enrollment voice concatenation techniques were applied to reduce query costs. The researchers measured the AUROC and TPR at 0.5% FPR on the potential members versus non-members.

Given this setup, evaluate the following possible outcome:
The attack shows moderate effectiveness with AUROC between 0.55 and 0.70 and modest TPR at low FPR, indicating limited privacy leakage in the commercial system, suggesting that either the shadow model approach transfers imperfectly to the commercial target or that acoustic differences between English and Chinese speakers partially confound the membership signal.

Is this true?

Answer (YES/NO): NO